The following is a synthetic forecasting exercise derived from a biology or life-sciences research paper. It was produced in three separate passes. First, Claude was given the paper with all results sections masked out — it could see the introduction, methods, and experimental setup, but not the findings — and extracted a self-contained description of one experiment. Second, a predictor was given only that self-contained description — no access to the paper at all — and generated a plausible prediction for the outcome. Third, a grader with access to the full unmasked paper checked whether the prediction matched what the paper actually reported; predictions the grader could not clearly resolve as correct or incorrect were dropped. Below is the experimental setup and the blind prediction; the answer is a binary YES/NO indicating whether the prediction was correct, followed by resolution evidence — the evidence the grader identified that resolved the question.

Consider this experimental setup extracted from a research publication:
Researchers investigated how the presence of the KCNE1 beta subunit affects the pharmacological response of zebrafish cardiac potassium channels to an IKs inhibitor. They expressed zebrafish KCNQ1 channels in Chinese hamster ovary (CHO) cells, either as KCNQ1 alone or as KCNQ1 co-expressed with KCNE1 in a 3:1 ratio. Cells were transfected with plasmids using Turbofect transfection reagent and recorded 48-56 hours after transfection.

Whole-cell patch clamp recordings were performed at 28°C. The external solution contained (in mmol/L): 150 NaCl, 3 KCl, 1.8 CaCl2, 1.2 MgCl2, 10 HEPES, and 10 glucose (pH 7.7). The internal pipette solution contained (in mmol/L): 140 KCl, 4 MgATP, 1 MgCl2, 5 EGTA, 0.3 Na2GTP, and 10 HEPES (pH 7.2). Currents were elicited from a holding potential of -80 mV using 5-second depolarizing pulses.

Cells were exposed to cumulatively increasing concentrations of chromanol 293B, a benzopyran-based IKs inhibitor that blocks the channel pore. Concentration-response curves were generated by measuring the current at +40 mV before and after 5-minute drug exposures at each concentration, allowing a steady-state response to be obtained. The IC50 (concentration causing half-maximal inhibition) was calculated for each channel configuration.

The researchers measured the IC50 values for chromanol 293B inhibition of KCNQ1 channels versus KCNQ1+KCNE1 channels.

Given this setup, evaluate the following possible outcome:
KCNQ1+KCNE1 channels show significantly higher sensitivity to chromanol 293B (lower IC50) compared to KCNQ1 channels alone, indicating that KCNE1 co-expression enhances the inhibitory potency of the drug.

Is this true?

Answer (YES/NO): NO